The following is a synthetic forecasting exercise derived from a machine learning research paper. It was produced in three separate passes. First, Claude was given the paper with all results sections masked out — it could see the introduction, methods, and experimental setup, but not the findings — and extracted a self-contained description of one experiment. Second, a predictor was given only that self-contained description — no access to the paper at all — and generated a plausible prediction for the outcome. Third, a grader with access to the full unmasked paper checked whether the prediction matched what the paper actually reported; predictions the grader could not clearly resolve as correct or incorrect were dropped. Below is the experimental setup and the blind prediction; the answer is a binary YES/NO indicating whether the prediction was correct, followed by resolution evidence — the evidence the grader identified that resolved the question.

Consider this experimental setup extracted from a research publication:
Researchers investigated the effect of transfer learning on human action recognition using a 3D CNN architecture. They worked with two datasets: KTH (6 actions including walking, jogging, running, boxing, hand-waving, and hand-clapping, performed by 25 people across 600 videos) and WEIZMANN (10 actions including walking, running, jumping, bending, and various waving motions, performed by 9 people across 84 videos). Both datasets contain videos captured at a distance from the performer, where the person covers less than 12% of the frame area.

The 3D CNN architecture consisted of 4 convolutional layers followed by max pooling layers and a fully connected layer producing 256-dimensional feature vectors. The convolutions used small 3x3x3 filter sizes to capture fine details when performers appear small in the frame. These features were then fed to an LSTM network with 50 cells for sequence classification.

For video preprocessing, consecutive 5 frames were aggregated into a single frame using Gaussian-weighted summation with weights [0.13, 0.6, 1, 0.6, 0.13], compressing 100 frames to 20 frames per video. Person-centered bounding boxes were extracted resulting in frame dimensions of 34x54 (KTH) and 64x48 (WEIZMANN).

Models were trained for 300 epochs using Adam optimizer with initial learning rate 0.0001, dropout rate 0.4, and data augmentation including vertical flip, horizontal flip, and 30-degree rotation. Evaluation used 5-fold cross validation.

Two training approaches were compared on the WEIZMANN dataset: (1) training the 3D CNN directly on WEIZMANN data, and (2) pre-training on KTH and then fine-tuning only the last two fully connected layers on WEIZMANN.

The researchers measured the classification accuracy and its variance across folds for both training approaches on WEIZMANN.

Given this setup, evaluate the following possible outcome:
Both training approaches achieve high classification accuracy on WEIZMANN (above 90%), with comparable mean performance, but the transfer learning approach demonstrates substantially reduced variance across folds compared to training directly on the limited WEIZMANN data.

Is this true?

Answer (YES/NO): YES